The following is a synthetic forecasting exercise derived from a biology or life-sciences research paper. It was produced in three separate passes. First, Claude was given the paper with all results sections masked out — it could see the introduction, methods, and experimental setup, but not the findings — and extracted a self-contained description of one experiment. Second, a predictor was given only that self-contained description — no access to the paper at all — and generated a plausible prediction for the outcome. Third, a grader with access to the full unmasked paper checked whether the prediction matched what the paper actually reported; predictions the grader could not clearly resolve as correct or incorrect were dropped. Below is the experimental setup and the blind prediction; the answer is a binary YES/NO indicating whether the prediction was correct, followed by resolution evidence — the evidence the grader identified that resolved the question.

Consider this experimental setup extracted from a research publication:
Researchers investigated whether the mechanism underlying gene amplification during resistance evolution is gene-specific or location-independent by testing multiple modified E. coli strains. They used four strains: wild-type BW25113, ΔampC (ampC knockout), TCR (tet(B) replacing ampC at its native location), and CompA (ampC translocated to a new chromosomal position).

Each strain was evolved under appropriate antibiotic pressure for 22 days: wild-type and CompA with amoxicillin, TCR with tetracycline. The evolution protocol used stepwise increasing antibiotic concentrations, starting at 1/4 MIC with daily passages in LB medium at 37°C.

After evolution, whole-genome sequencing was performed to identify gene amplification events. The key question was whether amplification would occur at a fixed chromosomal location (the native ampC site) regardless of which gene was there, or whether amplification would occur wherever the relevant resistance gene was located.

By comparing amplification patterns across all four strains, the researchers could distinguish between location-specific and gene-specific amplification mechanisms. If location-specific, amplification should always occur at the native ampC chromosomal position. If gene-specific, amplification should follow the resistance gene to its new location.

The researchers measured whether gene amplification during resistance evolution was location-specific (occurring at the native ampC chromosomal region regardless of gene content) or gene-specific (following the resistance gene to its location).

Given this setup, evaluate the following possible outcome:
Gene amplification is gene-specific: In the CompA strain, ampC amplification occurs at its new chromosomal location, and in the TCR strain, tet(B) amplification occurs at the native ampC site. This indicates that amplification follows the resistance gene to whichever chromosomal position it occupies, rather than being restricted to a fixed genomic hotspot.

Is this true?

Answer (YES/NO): YES